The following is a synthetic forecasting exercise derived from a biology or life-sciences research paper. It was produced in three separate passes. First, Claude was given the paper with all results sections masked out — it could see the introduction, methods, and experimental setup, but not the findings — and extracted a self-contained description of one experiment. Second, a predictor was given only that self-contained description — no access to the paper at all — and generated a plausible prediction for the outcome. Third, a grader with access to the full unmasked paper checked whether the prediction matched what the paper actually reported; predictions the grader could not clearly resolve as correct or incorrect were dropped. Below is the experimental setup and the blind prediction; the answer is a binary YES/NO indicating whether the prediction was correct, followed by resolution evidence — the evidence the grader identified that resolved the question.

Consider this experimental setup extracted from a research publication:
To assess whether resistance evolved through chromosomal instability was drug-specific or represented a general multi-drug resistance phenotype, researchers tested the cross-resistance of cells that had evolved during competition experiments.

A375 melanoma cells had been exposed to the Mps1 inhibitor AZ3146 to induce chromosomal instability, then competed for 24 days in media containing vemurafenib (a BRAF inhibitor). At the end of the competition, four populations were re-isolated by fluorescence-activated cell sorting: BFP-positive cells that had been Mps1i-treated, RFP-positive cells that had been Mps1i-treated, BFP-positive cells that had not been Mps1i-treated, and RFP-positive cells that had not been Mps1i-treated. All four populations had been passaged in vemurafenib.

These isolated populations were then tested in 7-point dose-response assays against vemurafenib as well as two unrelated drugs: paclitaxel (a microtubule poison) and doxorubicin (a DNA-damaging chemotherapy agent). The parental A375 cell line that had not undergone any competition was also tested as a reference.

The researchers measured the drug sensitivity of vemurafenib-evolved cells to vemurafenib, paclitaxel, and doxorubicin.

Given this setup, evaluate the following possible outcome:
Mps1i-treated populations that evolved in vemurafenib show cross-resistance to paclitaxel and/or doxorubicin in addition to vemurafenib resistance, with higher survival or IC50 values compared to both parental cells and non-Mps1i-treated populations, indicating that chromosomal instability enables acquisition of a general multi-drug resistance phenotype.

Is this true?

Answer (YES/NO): NO